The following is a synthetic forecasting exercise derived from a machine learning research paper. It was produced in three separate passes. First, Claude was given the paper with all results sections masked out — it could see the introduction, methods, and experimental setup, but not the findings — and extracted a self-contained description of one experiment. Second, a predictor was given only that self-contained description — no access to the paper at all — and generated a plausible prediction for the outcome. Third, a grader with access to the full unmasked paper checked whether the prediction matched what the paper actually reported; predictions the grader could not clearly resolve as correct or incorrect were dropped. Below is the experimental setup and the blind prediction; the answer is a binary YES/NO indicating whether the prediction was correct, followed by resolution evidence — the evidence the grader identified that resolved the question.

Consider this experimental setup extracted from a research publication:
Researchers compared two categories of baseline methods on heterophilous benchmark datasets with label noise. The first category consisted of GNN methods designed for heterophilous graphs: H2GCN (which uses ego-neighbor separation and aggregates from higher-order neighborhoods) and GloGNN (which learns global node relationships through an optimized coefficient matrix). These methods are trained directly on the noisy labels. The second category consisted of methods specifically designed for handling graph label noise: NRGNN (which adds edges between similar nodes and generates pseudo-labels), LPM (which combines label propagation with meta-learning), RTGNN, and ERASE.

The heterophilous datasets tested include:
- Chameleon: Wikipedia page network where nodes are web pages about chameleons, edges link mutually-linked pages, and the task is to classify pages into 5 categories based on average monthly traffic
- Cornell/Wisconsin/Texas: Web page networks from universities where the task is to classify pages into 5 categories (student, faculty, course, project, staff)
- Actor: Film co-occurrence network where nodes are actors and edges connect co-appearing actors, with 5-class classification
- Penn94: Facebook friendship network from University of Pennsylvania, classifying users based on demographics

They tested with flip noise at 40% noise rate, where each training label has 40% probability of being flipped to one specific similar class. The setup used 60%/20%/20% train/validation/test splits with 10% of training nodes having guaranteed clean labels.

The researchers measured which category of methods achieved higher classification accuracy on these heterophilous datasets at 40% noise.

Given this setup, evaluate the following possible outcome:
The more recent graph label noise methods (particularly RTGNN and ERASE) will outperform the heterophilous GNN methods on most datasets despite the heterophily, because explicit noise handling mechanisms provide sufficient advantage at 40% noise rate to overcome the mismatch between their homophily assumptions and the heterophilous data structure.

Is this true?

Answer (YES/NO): NO